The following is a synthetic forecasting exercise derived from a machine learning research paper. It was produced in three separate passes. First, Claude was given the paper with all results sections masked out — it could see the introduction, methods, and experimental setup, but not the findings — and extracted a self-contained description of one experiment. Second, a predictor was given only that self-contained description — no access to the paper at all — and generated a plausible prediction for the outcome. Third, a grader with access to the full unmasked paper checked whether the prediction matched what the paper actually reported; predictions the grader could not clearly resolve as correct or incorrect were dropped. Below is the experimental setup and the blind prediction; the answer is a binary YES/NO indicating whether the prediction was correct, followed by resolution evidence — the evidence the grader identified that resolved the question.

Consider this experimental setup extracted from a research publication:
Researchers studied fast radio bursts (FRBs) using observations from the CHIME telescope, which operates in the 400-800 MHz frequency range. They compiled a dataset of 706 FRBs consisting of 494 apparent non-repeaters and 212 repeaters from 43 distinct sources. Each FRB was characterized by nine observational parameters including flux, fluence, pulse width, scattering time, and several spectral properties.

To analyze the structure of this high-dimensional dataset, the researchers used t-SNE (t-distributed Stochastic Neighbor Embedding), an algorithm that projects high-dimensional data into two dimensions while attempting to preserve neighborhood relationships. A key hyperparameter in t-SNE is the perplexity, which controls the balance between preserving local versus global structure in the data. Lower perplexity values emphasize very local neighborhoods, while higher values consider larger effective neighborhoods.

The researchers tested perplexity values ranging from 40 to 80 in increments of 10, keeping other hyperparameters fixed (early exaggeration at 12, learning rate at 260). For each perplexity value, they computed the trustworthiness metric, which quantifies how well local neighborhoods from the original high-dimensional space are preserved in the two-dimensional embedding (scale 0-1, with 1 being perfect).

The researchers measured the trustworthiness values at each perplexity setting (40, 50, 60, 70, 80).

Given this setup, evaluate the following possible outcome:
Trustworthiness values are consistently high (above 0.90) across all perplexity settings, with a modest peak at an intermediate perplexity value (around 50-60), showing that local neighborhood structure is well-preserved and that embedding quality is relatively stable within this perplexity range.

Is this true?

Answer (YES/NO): NO